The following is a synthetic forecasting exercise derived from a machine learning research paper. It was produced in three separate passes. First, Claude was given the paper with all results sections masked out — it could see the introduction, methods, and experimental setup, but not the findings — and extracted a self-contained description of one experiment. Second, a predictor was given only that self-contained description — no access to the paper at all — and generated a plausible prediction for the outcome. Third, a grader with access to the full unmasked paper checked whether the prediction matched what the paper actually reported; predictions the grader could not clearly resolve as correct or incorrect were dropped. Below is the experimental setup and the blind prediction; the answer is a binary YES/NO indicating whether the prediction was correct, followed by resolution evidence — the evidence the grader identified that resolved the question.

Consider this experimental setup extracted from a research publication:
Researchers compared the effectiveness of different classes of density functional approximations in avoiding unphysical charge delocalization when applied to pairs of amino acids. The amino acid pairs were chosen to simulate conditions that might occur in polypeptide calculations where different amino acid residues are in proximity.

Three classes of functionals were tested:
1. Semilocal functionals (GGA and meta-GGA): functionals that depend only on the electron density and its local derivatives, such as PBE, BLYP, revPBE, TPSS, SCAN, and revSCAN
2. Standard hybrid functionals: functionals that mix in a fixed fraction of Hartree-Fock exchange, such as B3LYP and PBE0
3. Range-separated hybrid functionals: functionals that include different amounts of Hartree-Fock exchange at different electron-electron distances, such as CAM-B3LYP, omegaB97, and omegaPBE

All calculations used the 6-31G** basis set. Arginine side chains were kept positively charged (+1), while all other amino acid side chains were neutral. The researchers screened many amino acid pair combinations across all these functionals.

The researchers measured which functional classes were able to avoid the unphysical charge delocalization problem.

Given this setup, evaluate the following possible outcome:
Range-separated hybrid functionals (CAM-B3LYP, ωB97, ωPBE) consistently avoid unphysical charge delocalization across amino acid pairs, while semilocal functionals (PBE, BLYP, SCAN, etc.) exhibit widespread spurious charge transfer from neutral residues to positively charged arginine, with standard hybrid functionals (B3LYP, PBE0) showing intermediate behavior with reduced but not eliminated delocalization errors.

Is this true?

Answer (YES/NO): NO